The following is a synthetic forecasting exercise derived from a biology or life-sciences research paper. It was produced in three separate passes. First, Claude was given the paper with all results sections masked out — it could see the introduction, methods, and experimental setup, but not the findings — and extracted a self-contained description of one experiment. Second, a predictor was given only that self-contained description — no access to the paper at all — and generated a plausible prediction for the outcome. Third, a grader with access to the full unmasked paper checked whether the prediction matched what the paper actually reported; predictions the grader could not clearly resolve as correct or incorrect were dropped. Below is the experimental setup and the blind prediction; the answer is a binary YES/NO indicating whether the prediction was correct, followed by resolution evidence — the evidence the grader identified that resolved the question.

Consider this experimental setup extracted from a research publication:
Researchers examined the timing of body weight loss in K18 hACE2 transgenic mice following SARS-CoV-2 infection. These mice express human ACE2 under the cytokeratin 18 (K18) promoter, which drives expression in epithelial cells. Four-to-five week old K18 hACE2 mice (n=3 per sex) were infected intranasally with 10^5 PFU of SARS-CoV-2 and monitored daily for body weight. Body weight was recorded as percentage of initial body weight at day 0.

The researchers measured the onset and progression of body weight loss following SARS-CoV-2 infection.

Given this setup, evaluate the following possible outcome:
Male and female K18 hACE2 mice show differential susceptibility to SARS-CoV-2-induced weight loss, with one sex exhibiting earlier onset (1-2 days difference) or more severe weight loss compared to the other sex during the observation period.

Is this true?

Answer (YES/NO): YES